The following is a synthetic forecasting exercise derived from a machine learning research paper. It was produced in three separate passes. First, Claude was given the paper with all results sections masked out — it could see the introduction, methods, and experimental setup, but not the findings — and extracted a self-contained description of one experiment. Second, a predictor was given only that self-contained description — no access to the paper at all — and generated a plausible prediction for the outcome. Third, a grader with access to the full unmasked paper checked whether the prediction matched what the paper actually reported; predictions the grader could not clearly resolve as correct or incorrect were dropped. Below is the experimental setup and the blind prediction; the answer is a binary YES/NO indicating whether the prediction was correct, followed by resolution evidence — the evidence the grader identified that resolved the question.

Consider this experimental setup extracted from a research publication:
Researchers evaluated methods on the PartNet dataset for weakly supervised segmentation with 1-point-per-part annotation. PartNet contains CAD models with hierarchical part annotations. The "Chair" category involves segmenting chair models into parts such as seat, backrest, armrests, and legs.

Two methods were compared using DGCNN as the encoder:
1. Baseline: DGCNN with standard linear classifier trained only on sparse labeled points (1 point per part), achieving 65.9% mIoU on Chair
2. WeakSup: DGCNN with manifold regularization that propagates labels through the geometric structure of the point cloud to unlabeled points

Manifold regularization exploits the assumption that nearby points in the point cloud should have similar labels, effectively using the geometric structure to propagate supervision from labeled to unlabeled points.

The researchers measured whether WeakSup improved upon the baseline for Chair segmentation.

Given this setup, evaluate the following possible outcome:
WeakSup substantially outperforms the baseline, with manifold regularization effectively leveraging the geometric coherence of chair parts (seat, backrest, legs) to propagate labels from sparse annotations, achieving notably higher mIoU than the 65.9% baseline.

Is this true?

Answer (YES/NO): NO